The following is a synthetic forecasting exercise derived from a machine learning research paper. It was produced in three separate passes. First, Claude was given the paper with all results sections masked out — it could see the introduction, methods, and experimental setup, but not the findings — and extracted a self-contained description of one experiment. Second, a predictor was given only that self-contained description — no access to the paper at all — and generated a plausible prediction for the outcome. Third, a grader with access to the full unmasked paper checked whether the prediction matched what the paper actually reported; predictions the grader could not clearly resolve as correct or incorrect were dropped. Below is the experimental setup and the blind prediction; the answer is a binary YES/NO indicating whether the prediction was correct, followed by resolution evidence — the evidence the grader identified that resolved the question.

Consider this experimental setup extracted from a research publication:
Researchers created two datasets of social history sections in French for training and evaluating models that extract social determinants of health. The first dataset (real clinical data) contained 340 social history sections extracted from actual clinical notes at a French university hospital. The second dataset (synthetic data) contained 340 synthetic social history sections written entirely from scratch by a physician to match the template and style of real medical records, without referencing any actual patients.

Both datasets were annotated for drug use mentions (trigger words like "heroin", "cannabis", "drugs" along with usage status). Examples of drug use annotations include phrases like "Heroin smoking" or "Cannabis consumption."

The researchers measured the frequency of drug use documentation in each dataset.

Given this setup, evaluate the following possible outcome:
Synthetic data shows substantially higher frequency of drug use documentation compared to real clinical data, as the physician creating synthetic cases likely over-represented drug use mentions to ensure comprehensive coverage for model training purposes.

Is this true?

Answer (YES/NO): YES